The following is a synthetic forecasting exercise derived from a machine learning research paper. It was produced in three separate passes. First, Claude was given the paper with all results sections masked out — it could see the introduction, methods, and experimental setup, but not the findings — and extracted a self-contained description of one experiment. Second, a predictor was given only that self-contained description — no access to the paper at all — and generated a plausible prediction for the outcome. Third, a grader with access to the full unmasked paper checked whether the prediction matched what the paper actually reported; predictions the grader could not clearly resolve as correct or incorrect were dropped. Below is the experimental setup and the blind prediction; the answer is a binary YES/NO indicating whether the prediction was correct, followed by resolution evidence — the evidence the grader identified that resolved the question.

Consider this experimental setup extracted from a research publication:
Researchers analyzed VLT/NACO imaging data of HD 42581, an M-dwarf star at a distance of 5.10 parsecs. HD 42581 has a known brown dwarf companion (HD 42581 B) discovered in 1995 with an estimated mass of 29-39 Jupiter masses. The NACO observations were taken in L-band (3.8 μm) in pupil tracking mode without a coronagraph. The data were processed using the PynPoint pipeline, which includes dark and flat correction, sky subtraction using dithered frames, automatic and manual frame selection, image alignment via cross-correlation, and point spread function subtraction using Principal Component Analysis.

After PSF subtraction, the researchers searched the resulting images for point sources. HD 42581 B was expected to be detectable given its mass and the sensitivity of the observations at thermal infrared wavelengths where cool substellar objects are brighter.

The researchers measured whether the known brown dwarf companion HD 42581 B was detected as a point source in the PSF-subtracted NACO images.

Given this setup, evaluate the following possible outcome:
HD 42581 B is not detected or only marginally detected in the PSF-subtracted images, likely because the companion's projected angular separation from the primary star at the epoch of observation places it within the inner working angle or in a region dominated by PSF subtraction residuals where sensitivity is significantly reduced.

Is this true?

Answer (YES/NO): NO